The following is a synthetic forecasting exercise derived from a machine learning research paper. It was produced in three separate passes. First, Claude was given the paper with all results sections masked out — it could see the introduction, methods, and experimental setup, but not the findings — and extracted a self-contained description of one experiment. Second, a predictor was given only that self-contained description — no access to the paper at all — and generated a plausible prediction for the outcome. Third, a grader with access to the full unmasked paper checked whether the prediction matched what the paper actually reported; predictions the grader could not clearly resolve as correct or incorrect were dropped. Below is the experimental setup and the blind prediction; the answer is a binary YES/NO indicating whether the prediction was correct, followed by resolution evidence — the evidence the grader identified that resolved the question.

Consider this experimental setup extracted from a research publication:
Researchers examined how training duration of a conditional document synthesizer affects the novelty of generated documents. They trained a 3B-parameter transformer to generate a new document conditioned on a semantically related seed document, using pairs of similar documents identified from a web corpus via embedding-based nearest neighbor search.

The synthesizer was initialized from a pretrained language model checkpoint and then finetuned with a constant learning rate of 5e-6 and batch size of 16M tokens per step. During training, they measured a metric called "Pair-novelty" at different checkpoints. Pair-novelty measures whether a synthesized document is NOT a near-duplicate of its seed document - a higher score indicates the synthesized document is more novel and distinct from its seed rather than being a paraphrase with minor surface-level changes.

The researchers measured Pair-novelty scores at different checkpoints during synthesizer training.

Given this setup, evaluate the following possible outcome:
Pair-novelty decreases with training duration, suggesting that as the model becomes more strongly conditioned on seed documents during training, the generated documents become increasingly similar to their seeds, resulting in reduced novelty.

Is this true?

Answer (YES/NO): NO